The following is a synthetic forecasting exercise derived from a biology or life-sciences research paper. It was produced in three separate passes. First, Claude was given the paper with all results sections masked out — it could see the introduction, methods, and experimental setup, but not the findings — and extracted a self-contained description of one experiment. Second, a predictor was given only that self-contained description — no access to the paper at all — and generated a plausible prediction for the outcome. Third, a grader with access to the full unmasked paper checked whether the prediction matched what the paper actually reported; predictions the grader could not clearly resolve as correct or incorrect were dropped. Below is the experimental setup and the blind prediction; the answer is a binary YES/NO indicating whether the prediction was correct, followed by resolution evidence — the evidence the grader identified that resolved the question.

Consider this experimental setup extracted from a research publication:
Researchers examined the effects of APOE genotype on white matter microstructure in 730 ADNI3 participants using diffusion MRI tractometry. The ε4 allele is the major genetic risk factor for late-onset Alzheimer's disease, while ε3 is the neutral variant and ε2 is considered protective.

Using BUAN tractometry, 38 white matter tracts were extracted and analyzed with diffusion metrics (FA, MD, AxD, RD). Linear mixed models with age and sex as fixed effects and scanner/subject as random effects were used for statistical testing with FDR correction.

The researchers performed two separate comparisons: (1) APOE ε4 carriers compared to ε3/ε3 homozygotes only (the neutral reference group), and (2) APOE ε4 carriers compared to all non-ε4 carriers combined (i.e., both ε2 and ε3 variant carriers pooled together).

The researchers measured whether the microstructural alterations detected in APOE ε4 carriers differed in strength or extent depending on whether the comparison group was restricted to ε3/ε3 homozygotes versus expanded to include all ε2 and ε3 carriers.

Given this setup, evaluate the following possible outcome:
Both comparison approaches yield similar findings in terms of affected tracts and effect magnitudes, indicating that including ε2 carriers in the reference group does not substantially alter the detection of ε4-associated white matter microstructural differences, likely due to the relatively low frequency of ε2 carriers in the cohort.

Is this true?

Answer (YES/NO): NO